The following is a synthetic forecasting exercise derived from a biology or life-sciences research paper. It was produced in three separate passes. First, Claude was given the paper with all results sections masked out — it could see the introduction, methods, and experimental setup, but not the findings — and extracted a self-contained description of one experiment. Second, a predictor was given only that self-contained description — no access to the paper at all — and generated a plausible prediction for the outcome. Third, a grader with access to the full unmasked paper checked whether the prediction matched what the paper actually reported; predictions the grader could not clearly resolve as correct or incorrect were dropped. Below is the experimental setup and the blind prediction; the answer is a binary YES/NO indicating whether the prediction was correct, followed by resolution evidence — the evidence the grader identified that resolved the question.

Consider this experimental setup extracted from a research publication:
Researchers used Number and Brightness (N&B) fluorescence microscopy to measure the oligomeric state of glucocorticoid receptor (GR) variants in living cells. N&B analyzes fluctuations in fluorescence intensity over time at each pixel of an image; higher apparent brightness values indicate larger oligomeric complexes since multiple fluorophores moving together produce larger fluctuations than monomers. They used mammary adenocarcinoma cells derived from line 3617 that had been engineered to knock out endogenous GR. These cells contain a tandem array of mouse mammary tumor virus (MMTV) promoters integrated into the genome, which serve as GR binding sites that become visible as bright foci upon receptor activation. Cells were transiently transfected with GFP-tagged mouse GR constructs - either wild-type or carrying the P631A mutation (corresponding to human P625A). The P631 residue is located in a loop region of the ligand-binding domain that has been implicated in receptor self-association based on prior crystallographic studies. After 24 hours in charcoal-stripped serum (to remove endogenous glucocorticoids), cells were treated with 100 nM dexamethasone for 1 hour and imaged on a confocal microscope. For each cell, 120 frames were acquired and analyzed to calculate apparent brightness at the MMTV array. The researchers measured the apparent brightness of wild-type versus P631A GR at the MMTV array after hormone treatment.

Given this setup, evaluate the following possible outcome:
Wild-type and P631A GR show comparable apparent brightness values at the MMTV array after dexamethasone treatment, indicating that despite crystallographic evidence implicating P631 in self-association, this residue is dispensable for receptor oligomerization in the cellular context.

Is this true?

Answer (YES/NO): NO